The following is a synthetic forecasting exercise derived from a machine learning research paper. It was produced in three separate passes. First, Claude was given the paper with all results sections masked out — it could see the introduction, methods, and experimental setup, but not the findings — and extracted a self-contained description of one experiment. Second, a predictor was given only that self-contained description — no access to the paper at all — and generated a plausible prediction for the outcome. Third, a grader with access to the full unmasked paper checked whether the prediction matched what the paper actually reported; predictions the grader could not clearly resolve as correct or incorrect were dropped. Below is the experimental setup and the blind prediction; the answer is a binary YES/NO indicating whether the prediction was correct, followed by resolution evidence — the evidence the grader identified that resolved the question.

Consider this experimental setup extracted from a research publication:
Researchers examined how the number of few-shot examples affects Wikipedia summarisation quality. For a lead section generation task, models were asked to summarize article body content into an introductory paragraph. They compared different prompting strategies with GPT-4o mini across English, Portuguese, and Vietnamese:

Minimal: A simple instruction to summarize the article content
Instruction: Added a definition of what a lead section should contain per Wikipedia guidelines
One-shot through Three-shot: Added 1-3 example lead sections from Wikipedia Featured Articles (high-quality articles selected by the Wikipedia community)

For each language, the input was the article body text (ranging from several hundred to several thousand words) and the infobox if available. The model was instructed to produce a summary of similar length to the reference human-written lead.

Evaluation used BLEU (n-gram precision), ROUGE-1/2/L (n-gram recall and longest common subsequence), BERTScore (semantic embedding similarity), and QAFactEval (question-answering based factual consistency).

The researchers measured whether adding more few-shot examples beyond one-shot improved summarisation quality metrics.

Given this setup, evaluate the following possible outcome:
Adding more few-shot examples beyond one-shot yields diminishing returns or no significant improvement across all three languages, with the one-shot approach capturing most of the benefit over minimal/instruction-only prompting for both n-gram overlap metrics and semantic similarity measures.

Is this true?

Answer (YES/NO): YES